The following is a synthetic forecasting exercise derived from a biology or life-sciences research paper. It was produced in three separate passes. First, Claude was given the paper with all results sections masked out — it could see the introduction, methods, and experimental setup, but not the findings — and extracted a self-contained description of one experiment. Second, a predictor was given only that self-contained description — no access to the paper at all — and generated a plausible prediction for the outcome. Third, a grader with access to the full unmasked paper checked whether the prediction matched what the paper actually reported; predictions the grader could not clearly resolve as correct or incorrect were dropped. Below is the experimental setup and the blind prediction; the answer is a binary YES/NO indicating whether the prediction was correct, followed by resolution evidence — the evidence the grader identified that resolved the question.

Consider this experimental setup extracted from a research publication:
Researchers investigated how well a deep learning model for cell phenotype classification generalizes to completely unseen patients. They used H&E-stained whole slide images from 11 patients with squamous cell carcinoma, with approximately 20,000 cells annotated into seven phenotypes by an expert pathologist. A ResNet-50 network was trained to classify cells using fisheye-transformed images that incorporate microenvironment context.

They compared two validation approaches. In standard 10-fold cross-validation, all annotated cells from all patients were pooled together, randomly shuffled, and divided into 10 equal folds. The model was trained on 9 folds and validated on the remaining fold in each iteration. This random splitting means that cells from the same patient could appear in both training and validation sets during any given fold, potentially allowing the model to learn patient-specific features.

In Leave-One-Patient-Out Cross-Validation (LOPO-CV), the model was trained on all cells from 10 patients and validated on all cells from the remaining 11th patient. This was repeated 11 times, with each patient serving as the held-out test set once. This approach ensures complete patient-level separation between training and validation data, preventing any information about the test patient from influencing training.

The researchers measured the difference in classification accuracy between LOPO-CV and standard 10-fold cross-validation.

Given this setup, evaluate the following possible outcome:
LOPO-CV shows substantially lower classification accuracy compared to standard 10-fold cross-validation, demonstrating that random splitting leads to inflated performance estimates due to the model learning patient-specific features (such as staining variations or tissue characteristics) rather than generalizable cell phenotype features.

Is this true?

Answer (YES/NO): YES